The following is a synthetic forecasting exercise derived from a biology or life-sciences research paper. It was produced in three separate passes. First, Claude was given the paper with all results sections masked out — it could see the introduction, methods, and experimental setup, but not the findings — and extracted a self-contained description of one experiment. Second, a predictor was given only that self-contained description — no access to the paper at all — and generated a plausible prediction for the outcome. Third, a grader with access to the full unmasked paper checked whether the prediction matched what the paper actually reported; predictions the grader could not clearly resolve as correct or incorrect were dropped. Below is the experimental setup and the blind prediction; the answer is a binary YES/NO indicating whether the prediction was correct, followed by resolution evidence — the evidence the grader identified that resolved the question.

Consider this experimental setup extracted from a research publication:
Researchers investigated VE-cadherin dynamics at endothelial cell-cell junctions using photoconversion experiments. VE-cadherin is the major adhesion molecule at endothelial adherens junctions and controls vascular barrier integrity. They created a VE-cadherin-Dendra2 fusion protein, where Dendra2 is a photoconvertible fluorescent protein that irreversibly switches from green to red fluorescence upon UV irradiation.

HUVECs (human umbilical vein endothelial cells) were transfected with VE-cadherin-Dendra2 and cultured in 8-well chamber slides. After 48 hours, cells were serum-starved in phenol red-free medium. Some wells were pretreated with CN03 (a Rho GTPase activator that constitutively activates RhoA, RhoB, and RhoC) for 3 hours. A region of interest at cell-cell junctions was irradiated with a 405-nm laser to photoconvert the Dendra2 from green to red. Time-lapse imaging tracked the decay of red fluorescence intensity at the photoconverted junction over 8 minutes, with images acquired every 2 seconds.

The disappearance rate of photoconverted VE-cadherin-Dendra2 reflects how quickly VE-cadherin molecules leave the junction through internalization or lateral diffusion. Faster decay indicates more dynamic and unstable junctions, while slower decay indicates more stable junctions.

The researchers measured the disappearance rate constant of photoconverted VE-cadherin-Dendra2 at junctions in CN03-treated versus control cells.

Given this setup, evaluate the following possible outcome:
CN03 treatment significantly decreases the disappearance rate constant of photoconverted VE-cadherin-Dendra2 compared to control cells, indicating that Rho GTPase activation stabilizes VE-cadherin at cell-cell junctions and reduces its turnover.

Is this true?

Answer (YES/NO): YES